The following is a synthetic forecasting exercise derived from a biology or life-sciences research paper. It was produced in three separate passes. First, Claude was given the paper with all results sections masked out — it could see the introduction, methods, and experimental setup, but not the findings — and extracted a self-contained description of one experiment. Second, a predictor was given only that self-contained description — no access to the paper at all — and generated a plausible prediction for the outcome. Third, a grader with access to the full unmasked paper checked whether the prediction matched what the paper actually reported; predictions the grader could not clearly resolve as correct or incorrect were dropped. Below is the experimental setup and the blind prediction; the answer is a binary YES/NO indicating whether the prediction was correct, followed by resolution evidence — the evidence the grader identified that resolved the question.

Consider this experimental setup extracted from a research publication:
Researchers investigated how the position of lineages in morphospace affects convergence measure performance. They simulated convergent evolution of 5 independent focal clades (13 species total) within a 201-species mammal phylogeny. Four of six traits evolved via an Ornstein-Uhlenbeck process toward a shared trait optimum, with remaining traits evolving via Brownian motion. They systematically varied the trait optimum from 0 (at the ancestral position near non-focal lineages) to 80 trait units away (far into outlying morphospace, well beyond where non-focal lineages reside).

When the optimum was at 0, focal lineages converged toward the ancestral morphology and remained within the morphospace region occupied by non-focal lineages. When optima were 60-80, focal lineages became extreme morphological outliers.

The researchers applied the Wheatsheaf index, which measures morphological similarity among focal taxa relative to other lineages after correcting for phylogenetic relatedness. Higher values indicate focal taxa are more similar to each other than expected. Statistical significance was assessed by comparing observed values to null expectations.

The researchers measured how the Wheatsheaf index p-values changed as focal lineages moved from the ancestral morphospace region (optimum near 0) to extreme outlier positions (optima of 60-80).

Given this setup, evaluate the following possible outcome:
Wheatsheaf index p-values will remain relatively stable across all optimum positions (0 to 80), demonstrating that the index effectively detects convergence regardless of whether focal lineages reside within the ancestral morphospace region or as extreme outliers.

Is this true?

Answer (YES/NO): NO